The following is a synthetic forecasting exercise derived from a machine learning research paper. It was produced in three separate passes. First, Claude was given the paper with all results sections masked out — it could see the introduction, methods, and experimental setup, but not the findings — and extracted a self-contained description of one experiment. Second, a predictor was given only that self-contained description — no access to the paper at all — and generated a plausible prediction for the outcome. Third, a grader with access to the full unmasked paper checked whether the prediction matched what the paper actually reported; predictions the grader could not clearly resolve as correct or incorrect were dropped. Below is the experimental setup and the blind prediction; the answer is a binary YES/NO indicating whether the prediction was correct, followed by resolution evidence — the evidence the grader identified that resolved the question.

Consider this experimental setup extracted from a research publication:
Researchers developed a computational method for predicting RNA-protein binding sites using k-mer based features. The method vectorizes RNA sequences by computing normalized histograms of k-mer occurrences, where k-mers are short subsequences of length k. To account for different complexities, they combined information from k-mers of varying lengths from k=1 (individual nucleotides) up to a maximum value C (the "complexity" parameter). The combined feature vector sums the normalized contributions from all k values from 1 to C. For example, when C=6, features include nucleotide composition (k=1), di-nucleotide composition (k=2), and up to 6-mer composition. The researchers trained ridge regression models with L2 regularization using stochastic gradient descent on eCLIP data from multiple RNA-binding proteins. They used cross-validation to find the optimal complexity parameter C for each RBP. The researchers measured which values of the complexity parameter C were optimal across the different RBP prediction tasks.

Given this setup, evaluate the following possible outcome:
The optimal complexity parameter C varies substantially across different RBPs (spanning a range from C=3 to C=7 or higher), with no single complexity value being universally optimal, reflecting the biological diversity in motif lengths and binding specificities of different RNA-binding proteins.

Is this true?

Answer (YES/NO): NO